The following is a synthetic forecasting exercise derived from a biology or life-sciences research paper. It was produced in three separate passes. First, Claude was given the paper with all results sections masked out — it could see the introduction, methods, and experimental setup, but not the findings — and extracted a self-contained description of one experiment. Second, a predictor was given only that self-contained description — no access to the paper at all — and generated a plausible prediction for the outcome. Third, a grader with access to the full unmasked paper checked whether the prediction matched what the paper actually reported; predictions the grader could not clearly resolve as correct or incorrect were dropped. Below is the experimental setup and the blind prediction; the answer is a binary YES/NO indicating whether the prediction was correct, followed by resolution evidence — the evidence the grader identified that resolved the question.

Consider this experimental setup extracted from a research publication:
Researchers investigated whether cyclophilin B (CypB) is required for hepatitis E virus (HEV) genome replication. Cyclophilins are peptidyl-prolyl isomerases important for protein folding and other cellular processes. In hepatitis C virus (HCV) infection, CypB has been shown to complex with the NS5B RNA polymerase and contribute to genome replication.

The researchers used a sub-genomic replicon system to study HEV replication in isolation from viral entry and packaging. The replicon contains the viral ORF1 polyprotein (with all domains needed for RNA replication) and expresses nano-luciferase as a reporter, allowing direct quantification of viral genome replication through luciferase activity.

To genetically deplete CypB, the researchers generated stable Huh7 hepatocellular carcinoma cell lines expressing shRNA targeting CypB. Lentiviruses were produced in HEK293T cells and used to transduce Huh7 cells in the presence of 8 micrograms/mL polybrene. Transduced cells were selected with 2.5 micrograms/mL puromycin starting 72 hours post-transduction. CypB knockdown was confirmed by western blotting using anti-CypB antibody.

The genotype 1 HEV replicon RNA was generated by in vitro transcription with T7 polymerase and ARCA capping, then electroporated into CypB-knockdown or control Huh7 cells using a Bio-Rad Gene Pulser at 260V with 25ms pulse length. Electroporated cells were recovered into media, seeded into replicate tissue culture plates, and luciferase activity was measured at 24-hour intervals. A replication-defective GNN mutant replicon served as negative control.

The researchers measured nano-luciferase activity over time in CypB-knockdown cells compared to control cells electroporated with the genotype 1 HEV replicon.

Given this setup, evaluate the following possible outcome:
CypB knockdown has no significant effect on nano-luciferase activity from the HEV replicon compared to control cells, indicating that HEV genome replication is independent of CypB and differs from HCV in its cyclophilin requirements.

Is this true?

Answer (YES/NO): NO